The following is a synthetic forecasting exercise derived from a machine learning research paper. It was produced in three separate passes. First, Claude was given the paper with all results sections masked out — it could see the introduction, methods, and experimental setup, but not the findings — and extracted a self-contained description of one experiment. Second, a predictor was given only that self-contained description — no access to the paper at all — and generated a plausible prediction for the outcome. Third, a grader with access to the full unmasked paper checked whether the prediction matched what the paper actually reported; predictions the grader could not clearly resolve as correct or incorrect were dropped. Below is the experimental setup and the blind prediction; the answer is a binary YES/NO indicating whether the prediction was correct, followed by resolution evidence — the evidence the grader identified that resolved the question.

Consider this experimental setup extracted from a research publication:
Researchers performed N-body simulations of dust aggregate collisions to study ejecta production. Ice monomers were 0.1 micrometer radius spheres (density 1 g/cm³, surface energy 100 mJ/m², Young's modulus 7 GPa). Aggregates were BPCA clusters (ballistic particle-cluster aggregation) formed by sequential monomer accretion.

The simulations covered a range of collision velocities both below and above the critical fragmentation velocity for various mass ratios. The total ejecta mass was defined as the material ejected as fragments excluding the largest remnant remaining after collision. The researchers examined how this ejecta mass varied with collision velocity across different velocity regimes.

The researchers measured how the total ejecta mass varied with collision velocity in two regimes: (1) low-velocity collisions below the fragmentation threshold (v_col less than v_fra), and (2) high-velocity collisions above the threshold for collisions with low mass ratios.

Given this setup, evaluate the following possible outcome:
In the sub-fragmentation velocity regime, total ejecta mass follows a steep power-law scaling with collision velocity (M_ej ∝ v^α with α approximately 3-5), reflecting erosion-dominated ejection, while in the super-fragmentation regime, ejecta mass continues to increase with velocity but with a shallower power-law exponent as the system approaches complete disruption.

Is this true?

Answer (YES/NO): NO